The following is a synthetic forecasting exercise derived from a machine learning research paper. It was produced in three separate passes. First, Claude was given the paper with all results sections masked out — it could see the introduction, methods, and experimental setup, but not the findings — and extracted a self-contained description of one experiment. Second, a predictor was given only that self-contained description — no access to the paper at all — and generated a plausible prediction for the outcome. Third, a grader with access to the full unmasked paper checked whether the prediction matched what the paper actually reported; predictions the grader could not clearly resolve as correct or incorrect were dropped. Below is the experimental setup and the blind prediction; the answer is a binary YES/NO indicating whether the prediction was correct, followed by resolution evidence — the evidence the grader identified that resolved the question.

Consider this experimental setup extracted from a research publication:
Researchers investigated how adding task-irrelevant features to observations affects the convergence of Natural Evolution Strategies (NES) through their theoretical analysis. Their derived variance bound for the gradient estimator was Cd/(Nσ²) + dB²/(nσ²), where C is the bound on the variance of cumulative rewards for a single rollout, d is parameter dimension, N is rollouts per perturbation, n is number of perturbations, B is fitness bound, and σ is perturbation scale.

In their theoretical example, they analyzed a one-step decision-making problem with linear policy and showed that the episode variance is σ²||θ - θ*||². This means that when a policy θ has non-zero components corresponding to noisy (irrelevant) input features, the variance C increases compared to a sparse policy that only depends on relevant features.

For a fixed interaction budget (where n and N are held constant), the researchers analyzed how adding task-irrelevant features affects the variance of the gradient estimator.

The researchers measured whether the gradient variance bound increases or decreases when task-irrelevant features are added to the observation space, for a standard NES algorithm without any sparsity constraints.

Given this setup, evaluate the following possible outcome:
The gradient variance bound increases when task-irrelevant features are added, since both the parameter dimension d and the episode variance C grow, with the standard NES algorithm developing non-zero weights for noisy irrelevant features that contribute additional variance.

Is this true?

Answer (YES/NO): YES